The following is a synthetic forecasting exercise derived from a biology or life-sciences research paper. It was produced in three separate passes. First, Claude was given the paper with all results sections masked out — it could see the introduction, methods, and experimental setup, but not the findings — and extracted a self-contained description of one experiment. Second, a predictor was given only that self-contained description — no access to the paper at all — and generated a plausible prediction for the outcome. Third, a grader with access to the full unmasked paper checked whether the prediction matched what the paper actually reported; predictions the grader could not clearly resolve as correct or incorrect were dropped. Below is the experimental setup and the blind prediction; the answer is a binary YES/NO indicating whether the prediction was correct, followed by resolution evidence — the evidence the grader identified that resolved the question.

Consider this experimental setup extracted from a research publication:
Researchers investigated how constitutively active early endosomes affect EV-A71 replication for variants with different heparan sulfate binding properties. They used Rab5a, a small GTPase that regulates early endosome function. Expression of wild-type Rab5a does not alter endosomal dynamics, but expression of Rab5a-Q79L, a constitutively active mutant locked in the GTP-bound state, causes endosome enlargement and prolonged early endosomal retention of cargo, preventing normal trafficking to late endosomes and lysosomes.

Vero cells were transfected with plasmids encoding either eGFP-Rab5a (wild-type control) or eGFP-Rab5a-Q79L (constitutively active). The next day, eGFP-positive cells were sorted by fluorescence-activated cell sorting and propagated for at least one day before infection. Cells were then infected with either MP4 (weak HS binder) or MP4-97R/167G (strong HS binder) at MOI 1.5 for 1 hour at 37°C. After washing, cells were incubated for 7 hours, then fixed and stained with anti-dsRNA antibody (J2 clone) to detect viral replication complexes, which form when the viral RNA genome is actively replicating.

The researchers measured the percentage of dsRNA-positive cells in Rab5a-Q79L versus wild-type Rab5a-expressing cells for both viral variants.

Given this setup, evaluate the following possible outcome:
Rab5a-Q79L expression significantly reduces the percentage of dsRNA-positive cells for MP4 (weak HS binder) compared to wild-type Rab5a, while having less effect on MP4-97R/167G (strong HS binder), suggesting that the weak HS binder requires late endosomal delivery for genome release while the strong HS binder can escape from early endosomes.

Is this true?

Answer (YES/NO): YES